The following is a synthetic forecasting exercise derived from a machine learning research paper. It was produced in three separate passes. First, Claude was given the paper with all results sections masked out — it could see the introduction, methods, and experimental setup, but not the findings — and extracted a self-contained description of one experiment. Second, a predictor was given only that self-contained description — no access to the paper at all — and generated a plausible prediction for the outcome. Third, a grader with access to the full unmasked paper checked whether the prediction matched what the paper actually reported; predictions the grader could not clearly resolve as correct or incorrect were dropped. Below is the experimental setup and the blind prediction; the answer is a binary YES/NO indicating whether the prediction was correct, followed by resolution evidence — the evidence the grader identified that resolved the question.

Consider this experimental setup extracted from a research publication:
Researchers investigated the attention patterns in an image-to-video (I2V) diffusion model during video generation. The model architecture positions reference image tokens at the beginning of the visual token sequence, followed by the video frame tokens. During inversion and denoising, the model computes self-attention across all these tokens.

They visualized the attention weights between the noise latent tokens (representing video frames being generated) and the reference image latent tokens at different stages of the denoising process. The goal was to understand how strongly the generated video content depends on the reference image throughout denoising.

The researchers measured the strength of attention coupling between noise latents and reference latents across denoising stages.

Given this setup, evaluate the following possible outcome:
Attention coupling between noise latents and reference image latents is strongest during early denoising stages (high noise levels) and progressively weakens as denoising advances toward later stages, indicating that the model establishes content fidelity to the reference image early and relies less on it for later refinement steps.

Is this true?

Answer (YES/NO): NO